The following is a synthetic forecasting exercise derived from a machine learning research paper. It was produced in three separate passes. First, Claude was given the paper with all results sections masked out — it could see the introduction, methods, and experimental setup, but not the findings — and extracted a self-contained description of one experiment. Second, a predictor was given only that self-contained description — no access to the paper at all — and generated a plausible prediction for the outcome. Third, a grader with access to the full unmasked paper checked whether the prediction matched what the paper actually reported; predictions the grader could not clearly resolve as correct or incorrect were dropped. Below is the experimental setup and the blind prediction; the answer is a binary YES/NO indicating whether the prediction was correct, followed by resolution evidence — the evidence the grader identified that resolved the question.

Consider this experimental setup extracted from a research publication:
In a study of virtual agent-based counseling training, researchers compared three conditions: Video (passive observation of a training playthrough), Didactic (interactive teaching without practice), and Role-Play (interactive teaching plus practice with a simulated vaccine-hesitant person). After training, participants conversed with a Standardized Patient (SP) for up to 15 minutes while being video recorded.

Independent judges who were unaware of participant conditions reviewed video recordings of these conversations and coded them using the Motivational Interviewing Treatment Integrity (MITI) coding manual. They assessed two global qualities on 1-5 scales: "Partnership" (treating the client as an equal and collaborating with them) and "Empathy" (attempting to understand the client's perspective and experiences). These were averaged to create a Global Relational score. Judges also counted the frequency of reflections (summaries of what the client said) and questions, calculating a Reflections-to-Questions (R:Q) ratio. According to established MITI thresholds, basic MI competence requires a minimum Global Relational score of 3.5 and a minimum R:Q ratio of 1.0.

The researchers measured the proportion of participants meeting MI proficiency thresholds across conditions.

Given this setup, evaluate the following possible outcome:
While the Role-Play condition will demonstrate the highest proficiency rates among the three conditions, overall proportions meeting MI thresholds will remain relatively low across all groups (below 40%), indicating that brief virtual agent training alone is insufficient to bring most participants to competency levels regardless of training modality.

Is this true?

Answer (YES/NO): NO